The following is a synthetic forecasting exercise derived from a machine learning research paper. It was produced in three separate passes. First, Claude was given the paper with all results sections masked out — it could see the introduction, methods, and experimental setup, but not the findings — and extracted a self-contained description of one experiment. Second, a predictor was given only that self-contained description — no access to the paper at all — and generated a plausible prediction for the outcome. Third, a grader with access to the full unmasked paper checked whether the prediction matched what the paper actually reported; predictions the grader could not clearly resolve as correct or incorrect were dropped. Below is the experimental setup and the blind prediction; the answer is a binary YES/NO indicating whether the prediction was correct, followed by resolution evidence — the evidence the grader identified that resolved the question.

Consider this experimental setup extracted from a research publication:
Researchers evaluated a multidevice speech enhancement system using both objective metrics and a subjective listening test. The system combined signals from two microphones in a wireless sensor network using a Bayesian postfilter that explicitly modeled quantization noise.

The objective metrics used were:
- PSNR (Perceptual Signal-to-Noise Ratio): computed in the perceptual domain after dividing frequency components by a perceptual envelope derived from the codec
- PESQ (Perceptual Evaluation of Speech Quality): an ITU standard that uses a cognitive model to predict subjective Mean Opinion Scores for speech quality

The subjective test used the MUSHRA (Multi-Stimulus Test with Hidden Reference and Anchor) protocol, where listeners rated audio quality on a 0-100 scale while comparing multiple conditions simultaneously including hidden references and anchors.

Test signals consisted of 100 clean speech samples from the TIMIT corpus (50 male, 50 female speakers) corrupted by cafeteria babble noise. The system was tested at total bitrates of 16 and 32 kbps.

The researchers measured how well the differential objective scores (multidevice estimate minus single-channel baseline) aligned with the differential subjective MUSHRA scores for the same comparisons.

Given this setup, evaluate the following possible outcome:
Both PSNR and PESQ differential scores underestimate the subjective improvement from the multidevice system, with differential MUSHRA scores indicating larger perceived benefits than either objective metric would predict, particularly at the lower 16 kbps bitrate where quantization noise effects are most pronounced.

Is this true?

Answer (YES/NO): NO